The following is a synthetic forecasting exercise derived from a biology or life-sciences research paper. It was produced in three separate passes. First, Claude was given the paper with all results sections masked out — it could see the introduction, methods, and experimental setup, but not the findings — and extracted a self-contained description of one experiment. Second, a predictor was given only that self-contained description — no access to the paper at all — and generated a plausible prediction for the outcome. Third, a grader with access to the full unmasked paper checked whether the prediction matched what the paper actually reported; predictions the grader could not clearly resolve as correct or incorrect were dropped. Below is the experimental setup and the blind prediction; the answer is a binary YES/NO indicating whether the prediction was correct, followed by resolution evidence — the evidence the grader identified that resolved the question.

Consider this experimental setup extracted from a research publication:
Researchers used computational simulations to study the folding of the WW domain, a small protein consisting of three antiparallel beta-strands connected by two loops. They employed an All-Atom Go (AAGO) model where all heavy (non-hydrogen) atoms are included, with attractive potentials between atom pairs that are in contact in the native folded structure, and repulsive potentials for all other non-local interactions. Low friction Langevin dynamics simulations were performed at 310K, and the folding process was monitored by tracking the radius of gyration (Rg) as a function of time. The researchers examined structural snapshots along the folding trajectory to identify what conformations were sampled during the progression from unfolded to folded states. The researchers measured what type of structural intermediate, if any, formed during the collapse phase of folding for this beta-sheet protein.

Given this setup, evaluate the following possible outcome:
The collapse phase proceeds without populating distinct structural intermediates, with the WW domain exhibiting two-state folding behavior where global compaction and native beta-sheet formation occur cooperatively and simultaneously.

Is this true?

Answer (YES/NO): NO